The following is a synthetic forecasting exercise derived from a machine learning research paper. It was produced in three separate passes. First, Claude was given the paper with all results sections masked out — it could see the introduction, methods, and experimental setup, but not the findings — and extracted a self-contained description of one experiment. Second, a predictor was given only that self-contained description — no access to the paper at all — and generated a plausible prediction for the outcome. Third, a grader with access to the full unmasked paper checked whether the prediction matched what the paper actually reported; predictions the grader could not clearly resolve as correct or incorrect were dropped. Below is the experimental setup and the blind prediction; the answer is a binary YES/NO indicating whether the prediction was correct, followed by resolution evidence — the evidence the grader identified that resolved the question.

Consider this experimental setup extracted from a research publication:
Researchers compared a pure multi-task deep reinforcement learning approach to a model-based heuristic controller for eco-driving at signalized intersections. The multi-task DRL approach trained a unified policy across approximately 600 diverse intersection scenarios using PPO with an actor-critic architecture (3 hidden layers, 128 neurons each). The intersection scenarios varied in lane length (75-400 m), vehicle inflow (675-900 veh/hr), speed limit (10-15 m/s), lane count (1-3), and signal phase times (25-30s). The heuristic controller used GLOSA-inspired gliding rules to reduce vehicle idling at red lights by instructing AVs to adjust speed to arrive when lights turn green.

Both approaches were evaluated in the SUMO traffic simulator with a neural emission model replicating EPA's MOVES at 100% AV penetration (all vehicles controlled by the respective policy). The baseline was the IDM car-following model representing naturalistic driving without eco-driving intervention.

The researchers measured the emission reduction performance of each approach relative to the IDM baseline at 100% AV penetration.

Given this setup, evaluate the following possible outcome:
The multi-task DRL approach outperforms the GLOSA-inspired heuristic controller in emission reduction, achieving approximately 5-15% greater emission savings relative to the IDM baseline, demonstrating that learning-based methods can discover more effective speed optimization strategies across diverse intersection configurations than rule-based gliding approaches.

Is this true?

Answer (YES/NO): NO